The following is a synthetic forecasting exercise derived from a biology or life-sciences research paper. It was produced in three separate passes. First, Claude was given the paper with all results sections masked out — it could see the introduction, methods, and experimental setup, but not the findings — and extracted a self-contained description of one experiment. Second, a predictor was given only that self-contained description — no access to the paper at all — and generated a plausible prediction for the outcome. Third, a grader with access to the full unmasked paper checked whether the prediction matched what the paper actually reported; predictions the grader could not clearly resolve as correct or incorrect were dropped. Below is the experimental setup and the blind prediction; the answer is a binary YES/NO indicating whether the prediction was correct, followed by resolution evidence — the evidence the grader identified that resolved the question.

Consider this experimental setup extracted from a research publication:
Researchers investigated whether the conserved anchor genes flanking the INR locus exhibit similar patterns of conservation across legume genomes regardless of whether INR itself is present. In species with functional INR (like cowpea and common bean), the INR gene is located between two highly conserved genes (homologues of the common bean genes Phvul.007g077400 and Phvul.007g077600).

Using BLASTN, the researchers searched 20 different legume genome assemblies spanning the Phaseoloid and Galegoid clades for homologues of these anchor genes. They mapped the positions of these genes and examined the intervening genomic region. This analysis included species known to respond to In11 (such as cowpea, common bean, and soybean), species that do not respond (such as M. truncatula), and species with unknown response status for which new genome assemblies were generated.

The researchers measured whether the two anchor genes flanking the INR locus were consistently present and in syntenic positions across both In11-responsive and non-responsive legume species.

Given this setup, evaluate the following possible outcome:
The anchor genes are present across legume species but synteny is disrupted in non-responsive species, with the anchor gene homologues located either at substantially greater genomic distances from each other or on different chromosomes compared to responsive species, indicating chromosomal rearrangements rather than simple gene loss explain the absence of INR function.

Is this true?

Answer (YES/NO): NO